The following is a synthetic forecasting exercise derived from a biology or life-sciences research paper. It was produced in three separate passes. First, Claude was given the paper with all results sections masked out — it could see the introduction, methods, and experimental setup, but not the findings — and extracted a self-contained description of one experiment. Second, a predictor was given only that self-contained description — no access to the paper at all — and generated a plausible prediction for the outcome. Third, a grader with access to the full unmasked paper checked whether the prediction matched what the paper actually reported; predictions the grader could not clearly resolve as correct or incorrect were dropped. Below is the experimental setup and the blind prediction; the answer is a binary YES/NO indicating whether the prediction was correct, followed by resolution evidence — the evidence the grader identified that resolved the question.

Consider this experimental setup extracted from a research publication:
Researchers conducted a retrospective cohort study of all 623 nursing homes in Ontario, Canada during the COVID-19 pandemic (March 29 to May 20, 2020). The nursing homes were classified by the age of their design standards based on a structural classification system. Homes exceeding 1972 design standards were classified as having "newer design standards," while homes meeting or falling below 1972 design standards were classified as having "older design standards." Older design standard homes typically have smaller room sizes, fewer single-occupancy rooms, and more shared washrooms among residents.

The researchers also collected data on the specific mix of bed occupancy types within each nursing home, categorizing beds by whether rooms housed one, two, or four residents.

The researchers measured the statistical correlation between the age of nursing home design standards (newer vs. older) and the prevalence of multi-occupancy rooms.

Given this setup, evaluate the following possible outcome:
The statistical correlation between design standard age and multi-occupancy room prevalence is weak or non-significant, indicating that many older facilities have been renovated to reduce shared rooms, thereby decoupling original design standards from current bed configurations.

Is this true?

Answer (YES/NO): NO